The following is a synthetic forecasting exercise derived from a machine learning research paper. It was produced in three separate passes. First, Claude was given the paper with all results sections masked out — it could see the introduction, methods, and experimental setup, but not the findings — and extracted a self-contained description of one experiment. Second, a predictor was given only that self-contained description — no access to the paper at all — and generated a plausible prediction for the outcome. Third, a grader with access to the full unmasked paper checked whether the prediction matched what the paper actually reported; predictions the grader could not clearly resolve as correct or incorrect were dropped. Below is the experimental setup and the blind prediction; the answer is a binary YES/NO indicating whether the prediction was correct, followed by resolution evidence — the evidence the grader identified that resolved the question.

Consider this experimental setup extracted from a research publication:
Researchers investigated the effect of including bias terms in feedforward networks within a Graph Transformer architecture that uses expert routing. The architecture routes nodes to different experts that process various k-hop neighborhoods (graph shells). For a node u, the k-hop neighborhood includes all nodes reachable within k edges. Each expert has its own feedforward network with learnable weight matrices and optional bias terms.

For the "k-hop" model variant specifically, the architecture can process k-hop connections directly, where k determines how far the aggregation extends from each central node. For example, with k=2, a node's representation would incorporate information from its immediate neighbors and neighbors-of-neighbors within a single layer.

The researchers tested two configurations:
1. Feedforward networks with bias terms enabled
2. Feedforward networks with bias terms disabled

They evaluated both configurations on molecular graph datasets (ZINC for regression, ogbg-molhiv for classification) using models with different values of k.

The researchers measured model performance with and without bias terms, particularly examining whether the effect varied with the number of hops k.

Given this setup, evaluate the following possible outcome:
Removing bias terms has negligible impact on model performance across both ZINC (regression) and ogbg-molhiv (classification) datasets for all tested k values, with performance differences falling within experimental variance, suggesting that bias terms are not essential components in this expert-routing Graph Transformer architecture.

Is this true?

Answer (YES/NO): NO